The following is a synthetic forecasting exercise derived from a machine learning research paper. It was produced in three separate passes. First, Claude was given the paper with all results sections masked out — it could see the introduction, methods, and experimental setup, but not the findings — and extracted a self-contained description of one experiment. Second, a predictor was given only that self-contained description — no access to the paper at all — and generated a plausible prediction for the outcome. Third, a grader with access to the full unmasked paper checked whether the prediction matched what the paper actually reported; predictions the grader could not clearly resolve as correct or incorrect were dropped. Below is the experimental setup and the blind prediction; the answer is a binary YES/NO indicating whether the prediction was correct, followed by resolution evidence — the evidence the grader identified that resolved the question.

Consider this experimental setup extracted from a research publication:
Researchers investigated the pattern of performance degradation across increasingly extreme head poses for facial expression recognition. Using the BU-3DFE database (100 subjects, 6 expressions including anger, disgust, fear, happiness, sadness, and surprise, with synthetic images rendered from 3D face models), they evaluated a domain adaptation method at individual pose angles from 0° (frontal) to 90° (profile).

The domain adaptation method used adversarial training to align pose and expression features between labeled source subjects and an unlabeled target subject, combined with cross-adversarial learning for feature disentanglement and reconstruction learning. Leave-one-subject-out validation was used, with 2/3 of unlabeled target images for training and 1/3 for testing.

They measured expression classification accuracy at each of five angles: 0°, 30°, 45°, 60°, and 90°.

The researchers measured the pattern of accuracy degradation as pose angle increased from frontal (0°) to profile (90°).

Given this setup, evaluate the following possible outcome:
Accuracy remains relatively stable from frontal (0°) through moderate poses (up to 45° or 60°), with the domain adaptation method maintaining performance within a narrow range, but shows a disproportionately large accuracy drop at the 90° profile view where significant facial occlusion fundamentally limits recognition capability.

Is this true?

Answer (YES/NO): NO